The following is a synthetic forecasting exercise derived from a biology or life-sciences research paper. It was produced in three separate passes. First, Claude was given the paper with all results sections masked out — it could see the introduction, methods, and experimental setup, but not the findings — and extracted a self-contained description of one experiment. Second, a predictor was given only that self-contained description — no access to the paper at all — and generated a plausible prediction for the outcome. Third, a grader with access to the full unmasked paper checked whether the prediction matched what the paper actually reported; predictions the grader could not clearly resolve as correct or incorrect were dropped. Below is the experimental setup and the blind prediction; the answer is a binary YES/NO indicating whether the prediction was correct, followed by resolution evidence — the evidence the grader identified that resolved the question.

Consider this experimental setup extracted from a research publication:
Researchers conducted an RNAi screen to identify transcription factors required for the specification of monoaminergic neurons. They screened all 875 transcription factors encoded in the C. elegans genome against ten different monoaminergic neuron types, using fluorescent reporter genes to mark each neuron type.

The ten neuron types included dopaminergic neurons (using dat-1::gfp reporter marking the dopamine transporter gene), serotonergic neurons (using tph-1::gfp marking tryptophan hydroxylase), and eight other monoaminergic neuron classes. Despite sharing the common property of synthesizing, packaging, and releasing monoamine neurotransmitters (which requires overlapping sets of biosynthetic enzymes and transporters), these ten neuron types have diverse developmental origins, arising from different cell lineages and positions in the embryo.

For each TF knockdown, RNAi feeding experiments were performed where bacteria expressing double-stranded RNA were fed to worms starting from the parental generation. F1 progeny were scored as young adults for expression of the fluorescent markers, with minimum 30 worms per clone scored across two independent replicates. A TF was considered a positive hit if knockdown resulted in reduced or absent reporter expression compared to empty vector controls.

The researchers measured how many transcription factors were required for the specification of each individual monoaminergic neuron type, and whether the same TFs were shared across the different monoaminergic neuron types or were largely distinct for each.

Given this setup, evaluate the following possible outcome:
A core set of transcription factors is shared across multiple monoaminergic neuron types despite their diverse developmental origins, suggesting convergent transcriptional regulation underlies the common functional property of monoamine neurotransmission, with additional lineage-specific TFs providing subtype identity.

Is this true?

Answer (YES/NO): NO